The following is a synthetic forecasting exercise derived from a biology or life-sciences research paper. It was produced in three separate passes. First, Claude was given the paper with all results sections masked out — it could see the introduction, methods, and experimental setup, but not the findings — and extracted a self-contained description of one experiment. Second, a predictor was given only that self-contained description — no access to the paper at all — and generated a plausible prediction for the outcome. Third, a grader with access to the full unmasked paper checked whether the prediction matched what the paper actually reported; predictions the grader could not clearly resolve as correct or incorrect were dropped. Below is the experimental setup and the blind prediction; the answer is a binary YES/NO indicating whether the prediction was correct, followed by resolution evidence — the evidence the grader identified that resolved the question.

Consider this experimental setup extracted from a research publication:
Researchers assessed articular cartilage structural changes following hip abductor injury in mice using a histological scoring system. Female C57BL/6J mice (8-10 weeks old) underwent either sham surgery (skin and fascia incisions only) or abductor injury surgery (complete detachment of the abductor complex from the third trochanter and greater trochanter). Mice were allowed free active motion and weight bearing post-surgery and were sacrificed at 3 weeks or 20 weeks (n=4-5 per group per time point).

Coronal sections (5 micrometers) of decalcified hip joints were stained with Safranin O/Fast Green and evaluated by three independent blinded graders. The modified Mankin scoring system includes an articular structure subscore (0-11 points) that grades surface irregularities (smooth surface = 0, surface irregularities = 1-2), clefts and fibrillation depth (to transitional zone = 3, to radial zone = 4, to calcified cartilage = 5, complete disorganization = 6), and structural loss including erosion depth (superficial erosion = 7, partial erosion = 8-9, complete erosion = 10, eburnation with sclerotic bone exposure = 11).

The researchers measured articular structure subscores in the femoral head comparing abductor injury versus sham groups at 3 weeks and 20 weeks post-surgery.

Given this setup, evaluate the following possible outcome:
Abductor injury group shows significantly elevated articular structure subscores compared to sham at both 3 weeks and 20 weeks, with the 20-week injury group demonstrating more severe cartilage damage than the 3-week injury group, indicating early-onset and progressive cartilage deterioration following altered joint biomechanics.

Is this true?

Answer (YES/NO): NO